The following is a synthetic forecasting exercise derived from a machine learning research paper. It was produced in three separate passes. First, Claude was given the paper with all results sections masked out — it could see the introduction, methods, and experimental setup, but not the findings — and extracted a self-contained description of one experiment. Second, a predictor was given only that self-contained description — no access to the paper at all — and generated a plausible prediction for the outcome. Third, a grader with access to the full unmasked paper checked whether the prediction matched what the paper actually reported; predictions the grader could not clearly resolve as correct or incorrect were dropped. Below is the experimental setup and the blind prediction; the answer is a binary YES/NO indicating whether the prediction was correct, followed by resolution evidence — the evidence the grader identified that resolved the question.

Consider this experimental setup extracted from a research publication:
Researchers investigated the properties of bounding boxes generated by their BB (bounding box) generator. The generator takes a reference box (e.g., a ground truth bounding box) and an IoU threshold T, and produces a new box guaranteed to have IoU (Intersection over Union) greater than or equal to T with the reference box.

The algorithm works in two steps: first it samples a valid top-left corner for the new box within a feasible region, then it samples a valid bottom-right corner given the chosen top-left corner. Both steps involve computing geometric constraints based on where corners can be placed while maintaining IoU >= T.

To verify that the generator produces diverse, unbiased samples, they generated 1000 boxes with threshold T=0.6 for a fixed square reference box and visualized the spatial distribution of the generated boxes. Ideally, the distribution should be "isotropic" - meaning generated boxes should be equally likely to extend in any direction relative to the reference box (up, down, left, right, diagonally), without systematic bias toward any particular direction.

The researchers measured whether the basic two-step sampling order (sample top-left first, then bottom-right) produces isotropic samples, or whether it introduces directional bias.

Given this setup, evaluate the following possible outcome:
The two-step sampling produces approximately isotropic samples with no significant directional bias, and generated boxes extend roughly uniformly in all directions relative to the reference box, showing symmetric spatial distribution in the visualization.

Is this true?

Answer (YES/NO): NO